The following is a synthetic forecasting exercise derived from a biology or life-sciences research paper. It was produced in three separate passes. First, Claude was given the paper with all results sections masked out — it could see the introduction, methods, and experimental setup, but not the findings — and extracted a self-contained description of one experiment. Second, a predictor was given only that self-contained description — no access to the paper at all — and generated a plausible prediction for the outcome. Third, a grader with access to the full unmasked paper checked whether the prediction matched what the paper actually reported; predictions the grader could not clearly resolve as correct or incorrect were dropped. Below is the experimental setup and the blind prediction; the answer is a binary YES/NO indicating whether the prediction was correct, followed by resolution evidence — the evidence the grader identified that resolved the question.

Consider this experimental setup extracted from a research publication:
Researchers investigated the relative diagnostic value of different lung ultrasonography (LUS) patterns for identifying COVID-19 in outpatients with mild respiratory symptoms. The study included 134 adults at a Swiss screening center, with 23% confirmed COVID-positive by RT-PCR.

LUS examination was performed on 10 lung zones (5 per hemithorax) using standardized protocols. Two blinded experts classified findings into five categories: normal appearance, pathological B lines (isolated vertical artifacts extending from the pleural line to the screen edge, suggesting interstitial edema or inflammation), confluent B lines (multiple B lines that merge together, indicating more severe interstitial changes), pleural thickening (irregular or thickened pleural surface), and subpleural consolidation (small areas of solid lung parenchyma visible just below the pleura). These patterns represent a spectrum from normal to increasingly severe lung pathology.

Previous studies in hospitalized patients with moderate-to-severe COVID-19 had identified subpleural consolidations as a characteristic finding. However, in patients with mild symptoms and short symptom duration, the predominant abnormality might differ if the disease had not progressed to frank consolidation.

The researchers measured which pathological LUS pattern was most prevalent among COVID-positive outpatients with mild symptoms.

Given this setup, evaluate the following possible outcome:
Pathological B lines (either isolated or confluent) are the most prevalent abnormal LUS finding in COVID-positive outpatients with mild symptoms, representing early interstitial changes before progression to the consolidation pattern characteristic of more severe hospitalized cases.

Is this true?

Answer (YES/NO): YES